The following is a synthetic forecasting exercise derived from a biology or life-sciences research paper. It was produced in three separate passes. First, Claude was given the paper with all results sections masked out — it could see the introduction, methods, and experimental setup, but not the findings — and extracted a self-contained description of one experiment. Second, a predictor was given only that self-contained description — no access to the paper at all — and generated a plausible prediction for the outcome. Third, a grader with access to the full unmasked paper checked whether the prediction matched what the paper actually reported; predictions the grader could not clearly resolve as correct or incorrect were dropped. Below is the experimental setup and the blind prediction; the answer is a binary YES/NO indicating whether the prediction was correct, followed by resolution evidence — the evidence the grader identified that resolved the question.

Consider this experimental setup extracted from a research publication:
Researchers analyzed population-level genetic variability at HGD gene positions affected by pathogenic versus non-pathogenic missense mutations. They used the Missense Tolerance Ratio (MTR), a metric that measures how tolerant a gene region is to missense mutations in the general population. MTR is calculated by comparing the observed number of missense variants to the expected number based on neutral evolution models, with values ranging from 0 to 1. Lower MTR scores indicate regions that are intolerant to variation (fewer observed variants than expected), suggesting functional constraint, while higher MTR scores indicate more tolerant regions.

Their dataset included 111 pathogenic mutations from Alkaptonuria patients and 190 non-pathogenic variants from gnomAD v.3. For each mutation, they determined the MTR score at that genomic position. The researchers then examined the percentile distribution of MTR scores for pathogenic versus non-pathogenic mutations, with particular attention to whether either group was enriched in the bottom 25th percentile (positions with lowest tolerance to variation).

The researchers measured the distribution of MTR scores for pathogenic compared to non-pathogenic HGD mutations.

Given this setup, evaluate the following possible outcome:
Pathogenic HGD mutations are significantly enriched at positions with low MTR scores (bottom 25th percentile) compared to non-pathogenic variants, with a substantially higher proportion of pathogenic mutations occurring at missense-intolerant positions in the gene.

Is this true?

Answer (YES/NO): YES